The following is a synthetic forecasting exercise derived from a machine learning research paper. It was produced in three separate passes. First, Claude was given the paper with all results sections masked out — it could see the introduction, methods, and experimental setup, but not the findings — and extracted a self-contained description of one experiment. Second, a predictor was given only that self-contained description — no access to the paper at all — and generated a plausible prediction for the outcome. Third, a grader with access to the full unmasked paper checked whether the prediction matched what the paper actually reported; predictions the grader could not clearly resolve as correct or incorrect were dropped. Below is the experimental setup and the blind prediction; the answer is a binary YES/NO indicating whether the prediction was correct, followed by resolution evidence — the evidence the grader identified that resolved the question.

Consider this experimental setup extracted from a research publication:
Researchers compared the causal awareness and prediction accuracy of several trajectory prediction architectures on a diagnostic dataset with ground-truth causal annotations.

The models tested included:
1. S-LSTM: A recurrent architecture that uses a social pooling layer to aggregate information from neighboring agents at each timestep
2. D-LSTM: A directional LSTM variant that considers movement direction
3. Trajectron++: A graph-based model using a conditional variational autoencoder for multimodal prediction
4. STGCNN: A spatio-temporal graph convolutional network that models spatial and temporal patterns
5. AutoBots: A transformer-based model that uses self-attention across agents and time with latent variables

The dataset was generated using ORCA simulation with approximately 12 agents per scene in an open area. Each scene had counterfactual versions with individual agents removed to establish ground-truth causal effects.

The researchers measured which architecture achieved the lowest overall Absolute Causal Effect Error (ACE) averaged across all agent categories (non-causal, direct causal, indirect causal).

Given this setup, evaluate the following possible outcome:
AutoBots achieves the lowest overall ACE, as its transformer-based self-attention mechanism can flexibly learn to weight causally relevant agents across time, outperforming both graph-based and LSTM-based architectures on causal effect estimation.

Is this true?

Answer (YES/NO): YES